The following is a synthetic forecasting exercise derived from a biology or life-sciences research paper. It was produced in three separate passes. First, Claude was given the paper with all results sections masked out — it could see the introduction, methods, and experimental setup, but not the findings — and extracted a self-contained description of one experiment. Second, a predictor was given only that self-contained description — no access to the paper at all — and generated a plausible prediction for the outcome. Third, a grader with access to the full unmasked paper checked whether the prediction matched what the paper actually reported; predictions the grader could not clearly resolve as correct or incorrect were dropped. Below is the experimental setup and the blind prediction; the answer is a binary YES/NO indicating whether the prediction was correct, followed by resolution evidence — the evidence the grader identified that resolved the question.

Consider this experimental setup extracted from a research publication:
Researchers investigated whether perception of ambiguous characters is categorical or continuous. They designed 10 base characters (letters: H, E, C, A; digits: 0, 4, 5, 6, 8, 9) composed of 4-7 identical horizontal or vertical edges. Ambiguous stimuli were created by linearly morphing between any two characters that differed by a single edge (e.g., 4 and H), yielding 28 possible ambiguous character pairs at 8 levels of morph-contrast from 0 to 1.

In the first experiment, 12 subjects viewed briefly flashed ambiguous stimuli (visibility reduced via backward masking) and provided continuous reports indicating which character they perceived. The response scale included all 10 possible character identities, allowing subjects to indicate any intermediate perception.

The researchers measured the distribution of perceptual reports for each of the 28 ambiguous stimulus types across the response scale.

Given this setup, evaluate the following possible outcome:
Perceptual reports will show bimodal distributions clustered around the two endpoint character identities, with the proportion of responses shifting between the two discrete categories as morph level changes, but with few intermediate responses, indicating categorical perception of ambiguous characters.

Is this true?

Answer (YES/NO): YES